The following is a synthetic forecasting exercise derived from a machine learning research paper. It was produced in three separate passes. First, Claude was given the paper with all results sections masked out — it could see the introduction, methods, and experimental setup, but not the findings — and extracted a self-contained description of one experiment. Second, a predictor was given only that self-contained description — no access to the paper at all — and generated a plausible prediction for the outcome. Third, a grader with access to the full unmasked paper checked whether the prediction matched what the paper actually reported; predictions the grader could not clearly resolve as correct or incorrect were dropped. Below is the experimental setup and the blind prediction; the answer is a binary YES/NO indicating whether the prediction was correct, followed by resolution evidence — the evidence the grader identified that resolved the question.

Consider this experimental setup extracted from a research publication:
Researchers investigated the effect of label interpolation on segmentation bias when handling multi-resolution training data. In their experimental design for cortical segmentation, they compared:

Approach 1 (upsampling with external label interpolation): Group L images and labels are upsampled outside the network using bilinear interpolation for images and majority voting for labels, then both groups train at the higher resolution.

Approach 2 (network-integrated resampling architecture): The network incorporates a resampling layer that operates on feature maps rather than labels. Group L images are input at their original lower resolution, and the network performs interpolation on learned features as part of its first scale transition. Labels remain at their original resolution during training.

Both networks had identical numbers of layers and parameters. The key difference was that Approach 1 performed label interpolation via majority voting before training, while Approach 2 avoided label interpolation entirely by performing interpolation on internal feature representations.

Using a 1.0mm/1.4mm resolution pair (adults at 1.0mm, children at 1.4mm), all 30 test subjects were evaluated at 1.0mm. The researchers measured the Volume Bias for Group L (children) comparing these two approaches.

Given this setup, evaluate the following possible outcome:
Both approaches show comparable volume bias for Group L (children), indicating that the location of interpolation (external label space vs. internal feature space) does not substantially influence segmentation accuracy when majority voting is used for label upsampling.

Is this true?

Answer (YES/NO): NO